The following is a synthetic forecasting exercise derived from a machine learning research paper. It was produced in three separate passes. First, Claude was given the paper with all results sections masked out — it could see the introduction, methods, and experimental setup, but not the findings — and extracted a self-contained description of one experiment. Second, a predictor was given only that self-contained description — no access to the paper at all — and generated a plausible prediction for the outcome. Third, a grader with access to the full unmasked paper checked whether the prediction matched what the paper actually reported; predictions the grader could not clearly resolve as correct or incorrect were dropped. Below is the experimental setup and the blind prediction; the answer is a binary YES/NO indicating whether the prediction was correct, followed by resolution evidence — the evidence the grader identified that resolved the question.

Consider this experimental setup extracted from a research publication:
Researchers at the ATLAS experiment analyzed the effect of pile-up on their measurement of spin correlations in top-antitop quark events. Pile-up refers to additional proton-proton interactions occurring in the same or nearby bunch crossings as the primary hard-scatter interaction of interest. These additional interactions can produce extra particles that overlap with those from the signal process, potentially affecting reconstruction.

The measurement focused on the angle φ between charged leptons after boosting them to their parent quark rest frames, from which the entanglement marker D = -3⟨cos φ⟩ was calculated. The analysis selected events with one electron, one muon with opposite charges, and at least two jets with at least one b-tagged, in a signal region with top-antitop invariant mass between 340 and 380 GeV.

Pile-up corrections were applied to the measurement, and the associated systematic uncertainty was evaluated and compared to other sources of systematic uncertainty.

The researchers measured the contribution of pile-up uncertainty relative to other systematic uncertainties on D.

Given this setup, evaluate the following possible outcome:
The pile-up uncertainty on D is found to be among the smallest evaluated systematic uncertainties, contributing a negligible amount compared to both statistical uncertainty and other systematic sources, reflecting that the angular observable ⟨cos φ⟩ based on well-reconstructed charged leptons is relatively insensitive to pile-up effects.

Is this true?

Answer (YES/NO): YES